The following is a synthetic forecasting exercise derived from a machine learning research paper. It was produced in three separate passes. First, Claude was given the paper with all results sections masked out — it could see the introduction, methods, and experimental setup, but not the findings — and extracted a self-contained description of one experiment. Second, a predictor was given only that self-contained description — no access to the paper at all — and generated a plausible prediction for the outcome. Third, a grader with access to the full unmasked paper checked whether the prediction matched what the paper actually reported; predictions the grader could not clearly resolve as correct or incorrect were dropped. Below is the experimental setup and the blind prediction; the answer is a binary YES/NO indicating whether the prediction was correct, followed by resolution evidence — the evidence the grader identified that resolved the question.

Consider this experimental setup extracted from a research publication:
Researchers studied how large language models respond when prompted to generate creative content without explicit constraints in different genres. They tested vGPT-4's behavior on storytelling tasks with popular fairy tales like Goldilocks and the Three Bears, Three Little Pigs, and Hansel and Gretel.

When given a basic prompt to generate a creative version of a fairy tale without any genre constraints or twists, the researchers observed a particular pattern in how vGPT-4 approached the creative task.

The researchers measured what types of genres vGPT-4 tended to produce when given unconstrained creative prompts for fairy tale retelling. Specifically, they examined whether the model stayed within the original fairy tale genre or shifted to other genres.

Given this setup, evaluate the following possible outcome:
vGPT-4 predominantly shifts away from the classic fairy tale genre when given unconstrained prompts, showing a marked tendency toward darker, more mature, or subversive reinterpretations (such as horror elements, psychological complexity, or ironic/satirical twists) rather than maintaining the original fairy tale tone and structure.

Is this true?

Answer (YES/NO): NO